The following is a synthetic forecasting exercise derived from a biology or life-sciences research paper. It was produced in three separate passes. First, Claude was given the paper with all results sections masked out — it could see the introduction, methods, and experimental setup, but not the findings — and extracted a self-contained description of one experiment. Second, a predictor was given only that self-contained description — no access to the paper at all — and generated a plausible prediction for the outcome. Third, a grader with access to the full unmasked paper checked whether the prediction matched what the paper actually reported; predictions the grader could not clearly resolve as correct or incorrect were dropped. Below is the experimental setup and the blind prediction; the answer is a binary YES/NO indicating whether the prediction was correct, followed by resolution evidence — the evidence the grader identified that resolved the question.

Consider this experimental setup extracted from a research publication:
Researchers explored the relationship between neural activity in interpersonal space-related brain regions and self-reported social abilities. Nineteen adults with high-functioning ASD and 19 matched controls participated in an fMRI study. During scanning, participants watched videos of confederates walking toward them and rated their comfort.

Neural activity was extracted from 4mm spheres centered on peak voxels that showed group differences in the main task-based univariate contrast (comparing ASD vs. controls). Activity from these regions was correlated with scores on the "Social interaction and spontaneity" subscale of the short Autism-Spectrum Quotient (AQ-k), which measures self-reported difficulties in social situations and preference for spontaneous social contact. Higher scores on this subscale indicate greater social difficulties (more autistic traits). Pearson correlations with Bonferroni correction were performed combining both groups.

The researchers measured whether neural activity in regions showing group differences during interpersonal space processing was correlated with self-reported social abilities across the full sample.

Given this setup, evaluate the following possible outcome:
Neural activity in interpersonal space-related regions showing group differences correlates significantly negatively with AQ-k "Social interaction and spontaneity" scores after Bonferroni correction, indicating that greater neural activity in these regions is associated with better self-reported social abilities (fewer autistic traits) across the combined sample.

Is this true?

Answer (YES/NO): YES